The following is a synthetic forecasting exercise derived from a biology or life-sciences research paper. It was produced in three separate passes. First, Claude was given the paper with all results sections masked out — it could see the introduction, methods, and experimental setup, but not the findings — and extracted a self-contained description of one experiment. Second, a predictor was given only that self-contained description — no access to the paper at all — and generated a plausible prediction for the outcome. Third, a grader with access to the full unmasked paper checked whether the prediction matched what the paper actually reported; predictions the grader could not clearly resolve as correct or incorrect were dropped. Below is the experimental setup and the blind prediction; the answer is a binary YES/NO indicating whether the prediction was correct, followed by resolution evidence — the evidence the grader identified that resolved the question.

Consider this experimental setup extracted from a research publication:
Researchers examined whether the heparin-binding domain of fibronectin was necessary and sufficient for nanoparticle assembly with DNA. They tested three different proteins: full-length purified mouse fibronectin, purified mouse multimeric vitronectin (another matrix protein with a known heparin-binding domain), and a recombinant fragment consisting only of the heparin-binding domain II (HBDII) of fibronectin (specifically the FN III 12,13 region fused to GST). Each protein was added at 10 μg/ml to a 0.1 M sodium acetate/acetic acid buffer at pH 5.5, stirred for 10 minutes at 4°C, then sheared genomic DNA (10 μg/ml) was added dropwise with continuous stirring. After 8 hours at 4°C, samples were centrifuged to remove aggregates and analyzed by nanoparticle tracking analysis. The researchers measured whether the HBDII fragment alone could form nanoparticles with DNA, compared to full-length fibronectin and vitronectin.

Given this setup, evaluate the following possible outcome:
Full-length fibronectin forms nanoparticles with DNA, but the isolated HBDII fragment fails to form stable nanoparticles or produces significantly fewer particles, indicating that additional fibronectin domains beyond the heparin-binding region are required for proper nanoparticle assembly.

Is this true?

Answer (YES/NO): NO